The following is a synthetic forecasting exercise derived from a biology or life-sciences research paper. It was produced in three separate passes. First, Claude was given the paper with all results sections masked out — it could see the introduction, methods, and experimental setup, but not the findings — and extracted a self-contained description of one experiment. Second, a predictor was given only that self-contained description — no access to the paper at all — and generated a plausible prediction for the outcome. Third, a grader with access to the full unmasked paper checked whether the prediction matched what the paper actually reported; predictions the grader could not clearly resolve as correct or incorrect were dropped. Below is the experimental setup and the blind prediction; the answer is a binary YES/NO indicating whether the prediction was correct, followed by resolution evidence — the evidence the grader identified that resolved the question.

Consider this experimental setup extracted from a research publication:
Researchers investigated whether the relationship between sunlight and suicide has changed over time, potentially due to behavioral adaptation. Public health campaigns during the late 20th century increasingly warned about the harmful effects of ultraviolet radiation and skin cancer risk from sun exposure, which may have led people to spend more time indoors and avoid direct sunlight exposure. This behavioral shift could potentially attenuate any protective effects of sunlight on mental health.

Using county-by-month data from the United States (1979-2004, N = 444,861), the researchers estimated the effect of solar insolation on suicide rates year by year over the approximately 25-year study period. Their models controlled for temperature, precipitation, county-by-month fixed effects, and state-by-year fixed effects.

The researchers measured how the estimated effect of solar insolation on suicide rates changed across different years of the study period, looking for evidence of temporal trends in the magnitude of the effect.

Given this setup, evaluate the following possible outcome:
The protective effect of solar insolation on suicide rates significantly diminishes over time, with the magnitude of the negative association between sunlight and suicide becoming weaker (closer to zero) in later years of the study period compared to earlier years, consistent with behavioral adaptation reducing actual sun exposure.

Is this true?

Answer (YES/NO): NO